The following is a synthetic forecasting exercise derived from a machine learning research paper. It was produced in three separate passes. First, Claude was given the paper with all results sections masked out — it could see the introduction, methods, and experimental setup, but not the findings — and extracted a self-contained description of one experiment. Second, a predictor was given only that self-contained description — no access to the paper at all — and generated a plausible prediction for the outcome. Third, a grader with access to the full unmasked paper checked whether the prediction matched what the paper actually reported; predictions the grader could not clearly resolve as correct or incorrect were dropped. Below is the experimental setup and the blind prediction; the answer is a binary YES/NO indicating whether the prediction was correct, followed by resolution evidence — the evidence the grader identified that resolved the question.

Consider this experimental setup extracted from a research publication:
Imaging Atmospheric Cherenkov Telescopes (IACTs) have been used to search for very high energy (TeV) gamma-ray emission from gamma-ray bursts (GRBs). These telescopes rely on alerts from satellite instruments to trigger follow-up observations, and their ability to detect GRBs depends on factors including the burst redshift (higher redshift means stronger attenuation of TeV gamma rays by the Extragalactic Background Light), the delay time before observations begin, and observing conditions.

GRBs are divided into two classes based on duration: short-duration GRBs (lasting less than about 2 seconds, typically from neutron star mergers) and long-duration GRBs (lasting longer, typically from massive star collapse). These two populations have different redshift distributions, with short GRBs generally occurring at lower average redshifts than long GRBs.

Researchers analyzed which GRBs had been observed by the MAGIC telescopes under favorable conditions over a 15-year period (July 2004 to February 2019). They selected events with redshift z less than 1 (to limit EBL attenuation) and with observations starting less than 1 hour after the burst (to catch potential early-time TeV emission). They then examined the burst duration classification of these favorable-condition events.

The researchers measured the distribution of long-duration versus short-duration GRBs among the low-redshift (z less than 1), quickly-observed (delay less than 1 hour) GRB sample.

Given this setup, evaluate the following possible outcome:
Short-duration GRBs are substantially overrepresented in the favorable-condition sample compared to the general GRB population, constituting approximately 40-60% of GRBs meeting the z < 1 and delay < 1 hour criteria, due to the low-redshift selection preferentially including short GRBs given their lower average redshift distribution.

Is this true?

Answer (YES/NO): NO